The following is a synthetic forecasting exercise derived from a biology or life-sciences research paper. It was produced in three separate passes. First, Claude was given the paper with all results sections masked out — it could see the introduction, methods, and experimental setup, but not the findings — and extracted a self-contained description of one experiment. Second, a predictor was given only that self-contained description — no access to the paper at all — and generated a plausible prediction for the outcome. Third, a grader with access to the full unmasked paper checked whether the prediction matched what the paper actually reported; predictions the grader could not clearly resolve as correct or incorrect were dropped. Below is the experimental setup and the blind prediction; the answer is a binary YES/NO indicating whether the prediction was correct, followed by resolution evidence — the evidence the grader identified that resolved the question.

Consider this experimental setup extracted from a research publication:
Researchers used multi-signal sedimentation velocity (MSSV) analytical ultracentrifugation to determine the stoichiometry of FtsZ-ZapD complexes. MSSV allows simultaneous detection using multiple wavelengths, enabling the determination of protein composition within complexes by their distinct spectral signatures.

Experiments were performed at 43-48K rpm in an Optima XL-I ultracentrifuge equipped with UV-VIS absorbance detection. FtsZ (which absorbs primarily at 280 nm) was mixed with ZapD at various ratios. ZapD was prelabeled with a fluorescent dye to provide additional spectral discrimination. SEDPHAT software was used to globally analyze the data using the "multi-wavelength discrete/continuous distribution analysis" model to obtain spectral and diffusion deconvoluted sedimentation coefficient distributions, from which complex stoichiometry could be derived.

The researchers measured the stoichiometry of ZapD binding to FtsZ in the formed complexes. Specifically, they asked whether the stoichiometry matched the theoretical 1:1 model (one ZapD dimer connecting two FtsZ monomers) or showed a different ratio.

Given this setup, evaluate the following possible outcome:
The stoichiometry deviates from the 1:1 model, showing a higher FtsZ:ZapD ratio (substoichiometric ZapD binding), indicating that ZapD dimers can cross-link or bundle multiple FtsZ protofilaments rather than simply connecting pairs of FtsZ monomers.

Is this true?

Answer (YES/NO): NO